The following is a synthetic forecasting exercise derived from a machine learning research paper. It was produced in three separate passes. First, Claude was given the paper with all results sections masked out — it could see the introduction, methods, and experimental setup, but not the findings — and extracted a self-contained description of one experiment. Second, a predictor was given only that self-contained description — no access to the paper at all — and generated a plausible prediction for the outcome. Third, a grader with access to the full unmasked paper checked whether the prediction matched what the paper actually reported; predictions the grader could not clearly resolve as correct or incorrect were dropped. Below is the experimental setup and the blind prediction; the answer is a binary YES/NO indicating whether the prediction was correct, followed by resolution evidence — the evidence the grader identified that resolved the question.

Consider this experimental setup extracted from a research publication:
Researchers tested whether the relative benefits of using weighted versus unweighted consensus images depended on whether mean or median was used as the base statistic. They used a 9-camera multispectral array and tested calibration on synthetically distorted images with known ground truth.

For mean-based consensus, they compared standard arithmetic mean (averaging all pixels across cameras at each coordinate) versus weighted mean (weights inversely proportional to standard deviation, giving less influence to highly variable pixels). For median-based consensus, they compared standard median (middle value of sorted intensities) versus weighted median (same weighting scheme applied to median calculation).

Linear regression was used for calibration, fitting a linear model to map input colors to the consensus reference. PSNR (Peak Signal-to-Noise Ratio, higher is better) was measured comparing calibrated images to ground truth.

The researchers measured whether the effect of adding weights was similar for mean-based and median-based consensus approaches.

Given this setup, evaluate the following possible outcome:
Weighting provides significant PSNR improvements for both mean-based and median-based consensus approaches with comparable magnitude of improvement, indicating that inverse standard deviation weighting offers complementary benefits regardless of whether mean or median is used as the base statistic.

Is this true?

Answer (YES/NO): NO